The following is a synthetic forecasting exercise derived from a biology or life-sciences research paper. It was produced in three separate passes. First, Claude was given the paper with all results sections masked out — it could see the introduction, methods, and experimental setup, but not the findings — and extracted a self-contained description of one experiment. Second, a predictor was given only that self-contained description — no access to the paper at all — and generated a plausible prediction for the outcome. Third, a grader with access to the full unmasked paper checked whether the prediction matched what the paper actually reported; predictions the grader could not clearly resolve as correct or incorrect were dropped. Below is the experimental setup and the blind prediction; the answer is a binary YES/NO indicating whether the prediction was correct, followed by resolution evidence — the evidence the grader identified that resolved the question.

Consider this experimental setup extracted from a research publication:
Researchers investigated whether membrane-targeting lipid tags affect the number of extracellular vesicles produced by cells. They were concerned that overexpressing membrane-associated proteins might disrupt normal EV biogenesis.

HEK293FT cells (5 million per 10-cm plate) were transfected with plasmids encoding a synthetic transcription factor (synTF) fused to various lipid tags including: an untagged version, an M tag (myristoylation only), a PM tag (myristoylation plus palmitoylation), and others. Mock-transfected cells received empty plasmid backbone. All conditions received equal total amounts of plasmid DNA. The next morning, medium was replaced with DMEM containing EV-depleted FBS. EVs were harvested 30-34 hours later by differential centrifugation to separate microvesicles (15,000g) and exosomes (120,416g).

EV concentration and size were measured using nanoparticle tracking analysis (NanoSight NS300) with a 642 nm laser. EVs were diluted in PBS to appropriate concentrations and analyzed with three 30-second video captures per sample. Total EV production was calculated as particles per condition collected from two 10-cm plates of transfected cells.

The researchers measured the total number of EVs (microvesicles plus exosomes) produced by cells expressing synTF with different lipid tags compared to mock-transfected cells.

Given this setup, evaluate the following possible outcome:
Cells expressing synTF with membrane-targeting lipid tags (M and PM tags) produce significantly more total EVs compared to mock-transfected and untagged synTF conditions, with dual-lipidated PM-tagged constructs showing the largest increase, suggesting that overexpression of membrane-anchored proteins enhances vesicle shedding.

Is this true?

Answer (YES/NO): NO